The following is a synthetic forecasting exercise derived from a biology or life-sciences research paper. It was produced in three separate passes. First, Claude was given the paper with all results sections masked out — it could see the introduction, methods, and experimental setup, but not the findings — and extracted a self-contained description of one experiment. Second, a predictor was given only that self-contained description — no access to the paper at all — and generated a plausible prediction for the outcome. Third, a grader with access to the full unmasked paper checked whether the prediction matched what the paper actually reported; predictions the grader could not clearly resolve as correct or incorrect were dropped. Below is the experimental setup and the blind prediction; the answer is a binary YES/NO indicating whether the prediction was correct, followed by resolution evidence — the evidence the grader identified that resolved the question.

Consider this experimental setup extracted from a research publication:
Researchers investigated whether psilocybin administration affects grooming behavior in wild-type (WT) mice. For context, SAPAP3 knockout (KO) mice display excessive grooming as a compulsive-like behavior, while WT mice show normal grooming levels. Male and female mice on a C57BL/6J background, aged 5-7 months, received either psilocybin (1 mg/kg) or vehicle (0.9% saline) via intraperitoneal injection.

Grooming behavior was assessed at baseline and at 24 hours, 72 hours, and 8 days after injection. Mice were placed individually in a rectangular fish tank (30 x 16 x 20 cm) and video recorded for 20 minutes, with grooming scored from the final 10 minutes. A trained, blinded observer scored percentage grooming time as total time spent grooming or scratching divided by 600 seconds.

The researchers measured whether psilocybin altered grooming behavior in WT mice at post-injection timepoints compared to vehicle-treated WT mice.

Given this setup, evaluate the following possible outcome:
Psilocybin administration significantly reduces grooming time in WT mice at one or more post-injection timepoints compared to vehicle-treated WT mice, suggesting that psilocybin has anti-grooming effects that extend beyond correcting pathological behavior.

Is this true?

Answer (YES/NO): YES